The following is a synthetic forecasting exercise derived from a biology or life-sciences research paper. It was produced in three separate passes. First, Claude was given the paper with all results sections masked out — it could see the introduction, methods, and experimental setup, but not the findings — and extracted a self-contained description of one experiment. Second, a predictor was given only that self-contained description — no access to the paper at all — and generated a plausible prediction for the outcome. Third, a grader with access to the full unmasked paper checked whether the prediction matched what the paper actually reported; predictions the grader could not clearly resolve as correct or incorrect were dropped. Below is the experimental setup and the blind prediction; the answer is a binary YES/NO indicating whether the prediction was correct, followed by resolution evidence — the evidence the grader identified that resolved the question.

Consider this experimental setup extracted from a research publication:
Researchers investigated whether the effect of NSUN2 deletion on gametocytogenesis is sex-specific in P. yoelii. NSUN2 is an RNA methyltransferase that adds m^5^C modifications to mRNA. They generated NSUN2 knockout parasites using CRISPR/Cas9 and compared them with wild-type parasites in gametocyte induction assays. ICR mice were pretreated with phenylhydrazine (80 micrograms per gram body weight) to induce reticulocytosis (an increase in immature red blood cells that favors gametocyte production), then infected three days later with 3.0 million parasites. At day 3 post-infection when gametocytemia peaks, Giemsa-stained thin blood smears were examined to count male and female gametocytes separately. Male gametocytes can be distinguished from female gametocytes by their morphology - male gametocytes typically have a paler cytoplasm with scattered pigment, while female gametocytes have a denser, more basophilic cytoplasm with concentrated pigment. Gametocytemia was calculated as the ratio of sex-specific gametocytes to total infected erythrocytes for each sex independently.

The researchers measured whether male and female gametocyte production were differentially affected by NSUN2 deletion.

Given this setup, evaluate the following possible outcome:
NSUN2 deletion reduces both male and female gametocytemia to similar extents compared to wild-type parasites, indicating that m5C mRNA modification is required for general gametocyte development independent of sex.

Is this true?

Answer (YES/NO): YES